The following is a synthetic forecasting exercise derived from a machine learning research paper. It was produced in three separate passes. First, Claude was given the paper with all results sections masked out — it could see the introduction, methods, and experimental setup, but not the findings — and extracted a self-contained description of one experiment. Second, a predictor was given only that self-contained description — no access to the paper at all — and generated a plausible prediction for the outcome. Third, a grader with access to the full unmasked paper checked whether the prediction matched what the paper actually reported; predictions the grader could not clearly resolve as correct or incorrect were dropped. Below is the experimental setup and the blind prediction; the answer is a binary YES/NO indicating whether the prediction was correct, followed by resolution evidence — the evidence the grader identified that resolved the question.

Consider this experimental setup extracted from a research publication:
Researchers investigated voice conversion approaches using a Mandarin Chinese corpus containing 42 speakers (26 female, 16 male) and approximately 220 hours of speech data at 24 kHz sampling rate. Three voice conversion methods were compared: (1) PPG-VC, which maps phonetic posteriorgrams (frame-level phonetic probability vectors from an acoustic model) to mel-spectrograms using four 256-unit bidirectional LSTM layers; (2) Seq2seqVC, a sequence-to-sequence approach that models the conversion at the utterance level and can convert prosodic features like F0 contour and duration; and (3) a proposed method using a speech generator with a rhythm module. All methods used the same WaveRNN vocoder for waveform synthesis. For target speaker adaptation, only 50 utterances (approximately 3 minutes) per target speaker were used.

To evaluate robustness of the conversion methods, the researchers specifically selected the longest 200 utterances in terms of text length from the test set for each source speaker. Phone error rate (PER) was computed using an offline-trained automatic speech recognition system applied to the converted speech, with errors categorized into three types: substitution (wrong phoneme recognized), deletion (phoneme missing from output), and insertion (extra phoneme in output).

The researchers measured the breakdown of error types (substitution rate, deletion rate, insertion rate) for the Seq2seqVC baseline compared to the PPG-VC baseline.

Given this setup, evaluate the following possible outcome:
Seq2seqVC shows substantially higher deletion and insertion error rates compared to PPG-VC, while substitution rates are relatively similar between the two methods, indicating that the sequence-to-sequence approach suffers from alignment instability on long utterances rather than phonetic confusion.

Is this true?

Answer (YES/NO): NO